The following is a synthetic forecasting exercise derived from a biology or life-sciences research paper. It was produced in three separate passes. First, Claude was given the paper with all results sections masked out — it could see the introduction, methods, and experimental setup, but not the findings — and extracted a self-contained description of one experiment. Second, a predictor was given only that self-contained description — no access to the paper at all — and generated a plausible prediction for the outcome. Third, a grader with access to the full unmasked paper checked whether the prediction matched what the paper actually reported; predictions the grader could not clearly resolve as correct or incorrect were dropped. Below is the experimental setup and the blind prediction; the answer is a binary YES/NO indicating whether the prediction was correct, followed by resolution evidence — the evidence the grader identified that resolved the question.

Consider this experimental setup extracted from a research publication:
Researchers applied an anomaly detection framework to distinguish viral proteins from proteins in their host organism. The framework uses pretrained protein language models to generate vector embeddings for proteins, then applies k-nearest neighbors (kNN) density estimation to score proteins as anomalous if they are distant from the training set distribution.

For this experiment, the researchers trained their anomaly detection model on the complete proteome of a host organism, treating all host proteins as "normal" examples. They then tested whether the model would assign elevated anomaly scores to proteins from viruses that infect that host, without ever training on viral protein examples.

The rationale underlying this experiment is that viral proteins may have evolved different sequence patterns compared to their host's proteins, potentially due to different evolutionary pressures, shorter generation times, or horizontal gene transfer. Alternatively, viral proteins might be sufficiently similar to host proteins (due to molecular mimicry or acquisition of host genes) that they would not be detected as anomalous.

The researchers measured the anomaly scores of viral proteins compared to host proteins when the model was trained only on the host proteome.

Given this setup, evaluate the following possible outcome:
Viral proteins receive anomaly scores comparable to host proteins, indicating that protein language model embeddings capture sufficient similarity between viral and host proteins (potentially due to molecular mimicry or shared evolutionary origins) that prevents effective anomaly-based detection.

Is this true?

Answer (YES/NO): NO